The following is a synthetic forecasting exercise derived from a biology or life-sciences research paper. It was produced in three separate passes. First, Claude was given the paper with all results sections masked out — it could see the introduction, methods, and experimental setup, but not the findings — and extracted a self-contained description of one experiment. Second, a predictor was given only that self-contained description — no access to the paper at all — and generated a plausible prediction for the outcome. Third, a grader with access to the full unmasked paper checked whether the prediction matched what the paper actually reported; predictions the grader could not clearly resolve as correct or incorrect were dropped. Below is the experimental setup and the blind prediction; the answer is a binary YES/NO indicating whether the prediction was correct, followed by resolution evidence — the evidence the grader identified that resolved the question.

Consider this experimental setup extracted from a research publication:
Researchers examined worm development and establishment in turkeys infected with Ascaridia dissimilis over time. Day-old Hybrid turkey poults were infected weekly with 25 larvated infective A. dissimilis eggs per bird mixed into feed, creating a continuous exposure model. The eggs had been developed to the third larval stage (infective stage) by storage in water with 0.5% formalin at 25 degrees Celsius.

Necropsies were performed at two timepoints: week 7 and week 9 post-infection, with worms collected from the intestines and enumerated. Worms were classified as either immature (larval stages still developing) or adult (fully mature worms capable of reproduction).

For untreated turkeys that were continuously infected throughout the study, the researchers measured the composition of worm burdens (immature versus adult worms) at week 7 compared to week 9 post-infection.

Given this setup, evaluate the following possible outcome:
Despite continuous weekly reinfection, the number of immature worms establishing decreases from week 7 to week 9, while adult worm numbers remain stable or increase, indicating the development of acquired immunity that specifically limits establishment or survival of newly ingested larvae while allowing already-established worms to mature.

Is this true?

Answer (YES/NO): NO